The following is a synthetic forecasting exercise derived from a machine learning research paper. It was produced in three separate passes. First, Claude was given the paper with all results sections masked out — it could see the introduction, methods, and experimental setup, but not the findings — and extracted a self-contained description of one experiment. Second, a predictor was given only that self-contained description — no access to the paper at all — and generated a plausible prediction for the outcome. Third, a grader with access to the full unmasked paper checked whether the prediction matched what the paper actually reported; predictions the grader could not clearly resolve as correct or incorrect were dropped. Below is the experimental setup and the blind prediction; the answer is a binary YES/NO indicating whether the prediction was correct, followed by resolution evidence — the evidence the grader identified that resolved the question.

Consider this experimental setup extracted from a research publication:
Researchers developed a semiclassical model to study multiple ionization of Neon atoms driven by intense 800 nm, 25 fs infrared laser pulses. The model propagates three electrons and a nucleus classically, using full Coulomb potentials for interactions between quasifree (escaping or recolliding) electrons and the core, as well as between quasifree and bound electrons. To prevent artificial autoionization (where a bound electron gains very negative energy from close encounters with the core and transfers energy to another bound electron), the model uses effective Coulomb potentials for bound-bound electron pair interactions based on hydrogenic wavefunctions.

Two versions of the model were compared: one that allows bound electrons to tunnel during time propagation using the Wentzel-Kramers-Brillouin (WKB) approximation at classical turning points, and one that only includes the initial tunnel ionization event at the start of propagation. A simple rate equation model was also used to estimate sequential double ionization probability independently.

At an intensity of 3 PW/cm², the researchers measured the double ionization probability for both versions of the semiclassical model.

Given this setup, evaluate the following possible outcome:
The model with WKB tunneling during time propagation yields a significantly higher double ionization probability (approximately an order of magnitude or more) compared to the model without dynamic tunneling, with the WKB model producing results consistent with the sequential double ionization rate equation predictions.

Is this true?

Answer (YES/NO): NO